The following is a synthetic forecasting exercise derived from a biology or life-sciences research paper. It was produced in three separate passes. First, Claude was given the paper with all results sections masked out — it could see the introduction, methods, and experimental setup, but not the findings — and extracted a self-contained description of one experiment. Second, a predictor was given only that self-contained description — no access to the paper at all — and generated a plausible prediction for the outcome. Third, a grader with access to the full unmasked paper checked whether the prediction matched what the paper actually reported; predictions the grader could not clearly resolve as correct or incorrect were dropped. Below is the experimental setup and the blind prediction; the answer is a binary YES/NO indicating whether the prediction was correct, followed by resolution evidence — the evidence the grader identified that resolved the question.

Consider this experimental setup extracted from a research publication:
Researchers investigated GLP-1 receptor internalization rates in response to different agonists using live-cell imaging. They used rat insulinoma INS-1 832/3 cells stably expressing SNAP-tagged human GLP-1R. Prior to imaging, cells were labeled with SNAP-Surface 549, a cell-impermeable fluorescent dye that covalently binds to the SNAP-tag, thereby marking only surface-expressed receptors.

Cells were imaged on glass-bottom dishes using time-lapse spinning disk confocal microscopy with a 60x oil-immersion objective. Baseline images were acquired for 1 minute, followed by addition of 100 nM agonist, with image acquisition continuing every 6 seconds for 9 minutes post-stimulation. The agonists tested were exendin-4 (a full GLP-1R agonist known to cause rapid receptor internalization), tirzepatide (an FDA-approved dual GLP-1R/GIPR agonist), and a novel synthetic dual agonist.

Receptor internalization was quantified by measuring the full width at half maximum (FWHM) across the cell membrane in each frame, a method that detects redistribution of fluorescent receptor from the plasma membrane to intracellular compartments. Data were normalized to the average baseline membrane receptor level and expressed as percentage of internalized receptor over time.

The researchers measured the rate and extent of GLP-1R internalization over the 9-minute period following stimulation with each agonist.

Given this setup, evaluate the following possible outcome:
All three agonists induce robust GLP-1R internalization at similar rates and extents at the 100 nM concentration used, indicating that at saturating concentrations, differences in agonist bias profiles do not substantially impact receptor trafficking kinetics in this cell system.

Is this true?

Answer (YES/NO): NO